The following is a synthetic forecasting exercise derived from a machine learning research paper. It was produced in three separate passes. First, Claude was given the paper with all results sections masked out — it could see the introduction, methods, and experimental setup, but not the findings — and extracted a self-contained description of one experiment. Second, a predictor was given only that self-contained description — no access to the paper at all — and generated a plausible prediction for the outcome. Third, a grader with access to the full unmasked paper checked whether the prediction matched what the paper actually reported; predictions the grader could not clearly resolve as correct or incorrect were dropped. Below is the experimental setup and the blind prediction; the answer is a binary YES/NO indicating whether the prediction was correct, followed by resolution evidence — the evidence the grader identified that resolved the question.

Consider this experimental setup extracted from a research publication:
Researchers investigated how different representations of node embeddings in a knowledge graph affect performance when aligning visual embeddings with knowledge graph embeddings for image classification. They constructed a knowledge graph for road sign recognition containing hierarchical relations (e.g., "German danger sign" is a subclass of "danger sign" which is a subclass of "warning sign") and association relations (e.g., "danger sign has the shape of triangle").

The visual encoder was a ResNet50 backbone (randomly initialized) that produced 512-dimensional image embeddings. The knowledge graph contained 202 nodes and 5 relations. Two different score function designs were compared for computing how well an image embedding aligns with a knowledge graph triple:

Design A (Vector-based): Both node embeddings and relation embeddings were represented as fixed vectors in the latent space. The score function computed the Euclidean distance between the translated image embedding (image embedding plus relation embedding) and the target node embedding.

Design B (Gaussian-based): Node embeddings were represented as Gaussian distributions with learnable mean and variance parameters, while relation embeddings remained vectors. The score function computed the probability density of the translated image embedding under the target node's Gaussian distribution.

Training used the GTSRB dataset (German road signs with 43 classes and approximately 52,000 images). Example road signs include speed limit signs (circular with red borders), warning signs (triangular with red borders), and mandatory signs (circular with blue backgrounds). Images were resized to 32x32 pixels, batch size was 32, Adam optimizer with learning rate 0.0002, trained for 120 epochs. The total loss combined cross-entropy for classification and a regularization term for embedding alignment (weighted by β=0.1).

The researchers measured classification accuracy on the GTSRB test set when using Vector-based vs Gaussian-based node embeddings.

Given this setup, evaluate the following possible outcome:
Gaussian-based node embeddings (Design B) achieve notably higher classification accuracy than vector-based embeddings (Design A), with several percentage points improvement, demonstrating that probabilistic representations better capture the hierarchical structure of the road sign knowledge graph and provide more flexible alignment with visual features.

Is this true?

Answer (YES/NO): NO